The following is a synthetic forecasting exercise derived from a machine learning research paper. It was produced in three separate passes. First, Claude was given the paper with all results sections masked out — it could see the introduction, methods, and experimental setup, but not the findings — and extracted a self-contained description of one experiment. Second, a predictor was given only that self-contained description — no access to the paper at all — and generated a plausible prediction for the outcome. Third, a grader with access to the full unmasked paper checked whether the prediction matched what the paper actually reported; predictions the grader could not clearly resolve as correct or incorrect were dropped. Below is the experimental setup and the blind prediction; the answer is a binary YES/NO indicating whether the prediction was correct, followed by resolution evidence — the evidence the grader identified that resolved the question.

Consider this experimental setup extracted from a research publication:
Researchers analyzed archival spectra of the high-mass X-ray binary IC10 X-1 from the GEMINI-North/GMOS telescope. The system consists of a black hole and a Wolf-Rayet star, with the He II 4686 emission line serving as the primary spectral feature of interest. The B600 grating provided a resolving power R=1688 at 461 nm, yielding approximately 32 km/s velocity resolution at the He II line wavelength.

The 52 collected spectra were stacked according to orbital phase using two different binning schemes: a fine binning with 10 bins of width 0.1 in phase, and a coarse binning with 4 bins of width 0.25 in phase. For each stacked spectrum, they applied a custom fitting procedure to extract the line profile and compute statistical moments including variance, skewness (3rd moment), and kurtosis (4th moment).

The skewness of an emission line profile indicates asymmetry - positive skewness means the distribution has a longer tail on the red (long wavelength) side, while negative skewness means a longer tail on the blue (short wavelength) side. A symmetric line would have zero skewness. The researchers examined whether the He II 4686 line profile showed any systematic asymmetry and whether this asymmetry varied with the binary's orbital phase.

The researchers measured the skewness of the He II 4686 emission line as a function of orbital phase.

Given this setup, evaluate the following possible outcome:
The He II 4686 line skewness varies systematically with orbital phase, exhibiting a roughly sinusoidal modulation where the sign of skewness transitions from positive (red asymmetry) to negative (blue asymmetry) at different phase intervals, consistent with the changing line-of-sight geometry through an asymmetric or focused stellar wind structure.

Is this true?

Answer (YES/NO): YES